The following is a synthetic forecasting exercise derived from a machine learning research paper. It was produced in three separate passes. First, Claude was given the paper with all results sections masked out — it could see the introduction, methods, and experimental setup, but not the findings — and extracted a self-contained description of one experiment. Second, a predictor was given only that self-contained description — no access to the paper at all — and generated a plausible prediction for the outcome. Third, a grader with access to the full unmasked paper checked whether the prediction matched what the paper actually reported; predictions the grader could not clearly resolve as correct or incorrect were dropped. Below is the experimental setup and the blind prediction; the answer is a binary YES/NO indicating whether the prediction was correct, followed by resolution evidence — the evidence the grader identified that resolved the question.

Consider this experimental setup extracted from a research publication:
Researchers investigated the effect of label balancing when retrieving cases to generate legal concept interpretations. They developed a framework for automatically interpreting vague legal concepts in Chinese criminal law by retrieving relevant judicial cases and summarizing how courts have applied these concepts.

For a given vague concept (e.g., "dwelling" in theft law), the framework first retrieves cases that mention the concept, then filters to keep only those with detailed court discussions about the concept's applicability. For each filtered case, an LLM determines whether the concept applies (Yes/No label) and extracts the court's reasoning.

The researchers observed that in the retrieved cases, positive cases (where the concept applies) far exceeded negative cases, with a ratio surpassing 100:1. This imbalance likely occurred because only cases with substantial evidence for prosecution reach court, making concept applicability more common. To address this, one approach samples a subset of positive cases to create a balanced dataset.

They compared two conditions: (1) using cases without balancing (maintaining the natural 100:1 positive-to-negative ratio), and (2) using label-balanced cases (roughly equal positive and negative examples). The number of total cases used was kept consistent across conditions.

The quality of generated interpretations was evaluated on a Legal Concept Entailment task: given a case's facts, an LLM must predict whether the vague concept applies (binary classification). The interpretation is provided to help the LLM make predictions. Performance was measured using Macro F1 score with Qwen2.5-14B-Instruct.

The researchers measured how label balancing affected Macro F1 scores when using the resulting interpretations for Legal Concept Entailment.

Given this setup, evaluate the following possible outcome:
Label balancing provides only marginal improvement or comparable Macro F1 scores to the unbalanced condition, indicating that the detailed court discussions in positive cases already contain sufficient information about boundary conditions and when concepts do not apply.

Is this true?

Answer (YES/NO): NO